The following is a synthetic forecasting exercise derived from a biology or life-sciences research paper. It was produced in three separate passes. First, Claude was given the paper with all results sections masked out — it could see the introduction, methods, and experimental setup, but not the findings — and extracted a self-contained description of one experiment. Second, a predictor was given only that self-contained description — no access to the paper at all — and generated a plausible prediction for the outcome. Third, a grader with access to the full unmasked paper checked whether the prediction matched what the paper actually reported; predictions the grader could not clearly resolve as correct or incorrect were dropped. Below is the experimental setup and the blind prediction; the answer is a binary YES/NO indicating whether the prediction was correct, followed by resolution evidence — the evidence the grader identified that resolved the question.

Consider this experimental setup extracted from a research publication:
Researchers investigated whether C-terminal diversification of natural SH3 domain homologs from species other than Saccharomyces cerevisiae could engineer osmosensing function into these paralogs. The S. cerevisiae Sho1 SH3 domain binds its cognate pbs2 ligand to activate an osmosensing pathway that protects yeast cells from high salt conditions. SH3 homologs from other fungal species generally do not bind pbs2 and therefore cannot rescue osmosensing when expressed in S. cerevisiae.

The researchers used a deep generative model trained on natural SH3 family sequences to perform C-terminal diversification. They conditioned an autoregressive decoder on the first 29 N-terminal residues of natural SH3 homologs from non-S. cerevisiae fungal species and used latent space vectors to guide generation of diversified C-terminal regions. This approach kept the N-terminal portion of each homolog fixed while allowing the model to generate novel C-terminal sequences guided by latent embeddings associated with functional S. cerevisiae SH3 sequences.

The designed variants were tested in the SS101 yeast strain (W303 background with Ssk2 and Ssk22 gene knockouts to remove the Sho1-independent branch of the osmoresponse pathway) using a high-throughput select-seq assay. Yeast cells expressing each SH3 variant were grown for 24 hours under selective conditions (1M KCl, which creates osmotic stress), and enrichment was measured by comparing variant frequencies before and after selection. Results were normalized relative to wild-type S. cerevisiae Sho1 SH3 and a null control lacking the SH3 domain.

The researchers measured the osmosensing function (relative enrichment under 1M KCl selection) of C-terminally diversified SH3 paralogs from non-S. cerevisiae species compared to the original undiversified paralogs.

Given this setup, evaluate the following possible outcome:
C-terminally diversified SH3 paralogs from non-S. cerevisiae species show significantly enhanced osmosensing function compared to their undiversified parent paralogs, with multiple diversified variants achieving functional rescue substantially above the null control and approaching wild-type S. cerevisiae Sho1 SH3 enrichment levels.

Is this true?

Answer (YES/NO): NO